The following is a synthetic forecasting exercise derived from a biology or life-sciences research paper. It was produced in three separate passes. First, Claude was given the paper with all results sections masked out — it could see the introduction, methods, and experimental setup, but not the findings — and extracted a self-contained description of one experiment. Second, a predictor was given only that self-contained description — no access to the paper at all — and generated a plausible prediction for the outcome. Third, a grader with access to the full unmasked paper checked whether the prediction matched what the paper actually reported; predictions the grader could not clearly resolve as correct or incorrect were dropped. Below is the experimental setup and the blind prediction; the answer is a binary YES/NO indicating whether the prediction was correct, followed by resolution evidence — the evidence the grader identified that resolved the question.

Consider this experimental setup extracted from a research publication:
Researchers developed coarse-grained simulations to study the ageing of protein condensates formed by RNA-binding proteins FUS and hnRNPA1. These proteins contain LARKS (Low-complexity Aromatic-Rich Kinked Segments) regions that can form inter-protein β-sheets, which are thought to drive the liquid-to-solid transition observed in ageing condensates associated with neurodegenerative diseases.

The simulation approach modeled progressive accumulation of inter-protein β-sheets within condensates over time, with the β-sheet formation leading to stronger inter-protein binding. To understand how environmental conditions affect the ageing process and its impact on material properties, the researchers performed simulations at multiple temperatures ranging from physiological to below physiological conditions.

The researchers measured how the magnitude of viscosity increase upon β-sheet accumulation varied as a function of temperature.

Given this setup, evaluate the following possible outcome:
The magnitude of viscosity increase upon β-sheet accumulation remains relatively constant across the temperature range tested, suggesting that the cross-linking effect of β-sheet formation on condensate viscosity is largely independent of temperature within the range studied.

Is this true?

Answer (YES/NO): NO